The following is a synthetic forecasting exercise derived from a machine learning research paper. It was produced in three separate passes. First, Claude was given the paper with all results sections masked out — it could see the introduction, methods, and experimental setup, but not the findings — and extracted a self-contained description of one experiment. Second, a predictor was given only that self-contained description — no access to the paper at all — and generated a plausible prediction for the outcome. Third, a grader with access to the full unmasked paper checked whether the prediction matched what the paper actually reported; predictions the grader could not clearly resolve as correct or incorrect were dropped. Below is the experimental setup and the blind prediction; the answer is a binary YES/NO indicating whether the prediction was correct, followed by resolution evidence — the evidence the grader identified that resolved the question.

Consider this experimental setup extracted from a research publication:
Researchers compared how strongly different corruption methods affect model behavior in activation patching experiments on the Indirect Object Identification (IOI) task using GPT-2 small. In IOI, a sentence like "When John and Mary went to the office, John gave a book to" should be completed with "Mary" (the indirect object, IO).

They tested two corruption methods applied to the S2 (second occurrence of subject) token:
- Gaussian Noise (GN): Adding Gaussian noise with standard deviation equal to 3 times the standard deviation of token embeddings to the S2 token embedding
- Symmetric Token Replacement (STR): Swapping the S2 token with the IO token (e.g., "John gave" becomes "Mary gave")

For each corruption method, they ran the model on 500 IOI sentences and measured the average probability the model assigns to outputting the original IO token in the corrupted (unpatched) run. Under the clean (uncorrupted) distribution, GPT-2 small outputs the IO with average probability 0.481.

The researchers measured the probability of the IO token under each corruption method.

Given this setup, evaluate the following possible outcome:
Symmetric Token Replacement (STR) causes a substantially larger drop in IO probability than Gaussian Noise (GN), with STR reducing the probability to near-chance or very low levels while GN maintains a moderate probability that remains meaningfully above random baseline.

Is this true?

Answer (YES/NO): YES